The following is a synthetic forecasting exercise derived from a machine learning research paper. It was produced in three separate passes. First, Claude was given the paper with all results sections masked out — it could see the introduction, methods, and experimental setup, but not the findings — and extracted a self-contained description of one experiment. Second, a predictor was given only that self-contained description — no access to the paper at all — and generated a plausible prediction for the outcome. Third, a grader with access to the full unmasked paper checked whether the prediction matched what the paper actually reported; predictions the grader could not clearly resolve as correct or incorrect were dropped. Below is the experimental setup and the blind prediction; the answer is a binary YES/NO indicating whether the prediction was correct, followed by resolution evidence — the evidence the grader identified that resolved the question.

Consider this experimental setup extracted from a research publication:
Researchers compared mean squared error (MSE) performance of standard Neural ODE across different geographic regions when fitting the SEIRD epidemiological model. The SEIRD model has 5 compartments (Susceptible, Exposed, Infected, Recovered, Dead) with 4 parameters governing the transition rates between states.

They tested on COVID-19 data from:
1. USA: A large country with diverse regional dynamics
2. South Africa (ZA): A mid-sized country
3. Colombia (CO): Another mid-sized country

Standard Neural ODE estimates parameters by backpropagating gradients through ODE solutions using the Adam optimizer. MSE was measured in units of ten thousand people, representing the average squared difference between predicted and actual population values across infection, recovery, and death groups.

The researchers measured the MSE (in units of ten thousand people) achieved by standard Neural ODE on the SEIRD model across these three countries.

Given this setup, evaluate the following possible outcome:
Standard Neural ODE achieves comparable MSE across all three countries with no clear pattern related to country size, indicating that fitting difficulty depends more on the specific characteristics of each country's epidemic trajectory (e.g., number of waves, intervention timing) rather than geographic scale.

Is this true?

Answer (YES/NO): NO